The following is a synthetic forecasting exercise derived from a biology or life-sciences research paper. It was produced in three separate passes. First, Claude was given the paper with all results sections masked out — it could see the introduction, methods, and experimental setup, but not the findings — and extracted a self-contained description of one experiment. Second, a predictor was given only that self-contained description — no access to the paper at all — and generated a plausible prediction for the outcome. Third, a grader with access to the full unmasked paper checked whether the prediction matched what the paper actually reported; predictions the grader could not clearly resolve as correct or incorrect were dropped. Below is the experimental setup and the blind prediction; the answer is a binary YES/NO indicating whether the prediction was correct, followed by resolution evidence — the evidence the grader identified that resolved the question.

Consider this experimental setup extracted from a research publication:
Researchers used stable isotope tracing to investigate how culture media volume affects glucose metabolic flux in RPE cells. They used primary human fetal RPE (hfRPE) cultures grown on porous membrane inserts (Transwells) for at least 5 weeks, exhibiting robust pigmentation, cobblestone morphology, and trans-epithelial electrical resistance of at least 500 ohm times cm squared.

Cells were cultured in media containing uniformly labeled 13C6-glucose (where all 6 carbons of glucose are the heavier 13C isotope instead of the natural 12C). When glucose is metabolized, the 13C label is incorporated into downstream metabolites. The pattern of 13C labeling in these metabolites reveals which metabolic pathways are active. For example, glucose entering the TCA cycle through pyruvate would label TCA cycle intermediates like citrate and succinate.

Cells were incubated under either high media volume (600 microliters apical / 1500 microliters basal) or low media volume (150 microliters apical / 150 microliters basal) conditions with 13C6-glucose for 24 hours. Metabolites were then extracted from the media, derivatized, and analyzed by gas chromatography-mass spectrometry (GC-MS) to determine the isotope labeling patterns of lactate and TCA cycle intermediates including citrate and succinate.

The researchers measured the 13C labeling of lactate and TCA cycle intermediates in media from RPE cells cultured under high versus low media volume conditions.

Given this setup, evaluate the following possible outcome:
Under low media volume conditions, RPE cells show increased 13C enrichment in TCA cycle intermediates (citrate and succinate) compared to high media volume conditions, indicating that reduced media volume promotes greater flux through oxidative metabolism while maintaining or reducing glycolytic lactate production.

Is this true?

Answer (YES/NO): YES